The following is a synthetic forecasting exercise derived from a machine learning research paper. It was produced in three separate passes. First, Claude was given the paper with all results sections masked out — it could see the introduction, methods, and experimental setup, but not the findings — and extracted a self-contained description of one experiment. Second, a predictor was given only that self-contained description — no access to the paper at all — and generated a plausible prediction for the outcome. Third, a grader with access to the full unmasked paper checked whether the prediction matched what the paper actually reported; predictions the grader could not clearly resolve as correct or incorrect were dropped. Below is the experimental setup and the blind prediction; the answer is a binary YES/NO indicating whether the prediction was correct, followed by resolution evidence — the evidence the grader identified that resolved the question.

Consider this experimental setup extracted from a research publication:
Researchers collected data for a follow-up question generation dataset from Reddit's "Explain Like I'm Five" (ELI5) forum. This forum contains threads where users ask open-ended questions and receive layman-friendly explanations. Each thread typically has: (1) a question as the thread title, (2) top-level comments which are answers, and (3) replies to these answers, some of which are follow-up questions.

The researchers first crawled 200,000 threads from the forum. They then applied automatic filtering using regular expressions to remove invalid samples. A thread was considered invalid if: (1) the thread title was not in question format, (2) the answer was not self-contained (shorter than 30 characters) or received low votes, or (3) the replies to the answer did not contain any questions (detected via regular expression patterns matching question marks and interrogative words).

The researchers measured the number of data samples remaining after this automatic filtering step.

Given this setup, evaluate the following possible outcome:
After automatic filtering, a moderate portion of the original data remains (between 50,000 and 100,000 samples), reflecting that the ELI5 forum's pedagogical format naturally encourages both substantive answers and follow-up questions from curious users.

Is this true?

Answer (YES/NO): NO